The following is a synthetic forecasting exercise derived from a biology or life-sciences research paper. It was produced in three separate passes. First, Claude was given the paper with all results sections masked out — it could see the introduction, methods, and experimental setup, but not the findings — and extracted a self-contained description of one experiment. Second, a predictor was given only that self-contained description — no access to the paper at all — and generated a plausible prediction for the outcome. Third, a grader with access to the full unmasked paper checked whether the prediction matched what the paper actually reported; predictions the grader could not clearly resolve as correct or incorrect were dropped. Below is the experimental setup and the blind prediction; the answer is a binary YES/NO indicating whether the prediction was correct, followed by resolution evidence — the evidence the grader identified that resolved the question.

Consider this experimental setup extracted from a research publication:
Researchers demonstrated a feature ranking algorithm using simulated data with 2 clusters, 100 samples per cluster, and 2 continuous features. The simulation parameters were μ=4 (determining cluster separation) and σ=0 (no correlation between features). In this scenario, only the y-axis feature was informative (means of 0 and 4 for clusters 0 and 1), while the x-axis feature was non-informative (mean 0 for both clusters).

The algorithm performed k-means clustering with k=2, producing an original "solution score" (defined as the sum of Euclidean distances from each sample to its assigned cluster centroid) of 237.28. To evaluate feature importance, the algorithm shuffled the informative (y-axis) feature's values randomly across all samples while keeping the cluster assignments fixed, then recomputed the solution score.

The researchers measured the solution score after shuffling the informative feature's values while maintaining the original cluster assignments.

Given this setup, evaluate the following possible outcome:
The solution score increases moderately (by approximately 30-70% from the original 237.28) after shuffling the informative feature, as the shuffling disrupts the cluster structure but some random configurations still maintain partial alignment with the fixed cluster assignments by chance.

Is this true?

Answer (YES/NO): NO